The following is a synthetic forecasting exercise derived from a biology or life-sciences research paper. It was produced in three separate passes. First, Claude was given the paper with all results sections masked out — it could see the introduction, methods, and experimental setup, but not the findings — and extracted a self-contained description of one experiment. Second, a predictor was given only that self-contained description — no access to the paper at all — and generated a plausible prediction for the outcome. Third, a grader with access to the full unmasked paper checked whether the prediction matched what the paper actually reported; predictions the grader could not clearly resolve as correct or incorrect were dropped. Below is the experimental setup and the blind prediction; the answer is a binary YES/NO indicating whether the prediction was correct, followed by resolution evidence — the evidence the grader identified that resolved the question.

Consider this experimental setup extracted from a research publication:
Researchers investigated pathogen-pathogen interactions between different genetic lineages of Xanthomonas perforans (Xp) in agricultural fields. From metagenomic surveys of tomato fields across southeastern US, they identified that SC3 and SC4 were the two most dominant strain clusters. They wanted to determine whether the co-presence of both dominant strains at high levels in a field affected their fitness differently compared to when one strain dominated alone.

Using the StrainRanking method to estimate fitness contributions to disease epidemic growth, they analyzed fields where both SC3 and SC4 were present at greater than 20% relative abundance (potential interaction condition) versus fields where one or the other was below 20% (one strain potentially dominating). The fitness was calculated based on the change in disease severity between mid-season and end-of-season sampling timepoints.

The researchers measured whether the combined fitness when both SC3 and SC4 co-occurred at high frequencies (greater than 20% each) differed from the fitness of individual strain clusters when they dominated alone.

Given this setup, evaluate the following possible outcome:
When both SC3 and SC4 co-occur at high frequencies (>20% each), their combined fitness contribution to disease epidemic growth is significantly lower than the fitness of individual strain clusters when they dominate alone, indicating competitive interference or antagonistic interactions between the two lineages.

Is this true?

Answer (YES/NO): NO